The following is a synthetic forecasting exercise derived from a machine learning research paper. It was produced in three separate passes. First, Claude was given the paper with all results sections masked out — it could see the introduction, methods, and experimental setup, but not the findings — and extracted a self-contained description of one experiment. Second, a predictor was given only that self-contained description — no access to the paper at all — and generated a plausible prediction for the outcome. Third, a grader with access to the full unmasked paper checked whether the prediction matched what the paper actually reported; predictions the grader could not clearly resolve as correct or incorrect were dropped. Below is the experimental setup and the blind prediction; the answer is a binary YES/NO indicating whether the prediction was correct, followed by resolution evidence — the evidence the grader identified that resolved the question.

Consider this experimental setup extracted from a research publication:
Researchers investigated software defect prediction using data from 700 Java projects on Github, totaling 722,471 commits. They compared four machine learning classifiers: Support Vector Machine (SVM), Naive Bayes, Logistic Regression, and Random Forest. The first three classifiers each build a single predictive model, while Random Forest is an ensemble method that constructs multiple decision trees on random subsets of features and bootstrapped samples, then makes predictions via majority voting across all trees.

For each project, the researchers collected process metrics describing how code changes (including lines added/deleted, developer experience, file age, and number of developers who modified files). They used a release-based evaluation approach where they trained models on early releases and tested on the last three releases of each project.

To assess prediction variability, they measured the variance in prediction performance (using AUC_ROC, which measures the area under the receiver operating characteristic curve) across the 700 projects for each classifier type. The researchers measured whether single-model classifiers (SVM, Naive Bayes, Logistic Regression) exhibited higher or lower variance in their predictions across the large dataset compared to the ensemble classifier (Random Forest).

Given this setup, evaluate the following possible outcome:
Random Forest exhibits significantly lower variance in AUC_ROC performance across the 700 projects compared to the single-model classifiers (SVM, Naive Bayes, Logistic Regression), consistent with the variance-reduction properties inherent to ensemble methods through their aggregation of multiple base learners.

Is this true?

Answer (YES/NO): NO